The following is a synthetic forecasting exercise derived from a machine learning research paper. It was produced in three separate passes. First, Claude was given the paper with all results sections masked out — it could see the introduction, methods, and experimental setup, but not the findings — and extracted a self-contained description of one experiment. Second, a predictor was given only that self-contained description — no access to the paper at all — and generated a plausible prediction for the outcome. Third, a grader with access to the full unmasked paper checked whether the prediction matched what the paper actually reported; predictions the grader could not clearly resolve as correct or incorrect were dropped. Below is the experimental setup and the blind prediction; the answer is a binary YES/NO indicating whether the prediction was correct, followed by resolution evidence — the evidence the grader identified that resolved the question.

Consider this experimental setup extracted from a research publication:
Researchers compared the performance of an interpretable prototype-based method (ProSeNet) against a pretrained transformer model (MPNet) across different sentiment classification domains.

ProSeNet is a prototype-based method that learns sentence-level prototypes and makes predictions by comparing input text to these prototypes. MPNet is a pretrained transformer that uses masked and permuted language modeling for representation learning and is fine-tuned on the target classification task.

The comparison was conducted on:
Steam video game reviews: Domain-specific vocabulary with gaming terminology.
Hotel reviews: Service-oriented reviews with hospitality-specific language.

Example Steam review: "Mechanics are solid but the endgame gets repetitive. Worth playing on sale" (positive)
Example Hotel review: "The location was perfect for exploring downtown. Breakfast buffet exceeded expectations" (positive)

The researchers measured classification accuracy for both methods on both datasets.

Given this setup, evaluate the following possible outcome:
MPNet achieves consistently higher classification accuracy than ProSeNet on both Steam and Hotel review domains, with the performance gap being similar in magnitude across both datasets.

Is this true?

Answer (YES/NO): NO